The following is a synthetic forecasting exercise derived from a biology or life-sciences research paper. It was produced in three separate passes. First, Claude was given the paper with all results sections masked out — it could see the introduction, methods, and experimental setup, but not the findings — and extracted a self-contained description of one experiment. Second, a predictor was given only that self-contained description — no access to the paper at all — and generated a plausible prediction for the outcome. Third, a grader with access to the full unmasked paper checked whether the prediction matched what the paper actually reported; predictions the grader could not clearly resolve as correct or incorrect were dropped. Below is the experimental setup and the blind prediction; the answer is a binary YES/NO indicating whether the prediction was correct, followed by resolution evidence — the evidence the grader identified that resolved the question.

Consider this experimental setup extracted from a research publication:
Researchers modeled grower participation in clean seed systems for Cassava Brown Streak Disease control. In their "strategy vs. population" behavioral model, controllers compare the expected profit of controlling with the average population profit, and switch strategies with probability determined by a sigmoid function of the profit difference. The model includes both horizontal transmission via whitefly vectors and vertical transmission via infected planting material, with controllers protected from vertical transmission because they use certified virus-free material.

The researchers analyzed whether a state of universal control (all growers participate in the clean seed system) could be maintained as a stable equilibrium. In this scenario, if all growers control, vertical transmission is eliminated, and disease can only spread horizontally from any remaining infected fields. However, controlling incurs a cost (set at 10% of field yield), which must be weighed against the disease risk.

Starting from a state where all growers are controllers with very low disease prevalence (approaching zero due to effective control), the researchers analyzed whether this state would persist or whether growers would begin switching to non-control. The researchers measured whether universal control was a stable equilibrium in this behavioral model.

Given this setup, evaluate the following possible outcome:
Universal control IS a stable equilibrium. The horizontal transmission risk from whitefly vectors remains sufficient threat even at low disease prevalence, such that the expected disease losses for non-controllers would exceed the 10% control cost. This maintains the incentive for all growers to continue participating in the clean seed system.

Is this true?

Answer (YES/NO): NO